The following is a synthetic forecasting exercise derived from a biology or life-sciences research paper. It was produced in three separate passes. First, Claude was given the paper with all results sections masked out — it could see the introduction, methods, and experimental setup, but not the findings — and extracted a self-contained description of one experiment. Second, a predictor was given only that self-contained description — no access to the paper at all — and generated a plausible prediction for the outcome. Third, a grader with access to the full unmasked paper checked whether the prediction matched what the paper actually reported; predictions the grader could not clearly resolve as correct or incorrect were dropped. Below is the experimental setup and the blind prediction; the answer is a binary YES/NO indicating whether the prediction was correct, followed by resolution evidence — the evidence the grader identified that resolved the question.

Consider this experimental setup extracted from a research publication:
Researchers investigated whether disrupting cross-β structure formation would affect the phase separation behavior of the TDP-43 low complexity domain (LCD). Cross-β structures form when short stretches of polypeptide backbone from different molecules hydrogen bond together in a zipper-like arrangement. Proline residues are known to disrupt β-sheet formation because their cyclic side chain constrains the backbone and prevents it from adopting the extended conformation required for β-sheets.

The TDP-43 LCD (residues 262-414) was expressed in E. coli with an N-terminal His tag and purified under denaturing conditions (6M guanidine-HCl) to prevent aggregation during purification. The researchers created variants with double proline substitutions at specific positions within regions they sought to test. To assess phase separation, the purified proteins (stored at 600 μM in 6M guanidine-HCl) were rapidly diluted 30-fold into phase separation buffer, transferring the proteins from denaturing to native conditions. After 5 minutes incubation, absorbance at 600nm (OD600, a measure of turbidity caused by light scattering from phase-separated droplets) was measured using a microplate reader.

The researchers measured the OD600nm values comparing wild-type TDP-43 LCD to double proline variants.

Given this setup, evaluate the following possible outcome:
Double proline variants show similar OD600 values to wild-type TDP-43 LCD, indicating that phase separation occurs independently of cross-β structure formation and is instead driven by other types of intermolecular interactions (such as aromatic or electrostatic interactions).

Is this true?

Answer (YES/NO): NO